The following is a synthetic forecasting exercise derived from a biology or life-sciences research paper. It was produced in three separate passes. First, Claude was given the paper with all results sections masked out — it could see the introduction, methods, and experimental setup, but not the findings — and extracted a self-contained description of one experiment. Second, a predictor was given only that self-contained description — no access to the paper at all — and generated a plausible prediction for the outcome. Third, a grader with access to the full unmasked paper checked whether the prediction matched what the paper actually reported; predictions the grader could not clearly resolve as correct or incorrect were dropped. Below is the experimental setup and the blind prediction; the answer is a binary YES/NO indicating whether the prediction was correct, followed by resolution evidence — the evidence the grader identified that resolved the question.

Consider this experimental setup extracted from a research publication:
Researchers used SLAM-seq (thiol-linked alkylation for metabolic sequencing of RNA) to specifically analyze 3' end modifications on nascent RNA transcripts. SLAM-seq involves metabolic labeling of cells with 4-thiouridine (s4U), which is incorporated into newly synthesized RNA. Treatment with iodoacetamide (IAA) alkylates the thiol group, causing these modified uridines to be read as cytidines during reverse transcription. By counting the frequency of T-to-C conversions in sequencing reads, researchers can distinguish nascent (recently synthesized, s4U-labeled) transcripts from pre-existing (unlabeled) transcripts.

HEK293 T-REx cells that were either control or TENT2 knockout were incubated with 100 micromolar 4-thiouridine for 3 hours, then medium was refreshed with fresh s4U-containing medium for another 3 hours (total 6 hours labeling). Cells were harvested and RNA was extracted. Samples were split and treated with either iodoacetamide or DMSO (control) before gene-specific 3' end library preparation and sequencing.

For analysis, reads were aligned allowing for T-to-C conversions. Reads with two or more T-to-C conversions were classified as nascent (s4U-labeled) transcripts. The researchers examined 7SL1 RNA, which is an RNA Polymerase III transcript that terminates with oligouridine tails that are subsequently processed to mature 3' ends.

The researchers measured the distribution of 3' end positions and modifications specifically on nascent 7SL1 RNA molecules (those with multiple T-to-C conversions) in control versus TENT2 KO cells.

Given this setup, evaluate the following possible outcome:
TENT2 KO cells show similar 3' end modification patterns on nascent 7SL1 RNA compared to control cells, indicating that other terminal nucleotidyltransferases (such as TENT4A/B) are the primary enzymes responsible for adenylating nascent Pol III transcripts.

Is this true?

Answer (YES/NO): NO